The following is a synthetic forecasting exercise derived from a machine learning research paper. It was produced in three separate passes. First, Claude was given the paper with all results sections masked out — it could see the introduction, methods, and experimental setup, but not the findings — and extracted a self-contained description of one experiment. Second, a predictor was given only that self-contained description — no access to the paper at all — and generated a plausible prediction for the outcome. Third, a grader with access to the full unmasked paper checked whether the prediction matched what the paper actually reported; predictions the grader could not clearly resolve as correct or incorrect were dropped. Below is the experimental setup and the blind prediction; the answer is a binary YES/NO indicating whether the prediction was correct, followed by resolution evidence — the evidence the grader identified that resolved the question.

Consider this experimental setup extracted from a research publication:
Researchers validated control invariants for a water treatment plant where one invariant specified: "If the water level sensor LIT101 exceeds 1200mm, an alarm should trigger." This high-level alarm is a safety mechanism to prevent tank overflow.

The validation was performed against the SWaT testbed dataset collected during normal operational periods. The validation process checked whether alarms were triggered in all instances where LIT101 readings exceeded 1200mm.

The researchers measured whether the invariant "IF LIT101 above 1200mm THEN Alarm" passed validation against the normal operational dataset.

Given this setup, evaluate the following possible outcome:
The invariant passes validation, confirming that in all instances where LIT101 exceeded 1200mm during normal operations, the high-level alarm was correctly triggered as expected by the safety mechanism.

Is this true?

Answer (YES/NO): NO